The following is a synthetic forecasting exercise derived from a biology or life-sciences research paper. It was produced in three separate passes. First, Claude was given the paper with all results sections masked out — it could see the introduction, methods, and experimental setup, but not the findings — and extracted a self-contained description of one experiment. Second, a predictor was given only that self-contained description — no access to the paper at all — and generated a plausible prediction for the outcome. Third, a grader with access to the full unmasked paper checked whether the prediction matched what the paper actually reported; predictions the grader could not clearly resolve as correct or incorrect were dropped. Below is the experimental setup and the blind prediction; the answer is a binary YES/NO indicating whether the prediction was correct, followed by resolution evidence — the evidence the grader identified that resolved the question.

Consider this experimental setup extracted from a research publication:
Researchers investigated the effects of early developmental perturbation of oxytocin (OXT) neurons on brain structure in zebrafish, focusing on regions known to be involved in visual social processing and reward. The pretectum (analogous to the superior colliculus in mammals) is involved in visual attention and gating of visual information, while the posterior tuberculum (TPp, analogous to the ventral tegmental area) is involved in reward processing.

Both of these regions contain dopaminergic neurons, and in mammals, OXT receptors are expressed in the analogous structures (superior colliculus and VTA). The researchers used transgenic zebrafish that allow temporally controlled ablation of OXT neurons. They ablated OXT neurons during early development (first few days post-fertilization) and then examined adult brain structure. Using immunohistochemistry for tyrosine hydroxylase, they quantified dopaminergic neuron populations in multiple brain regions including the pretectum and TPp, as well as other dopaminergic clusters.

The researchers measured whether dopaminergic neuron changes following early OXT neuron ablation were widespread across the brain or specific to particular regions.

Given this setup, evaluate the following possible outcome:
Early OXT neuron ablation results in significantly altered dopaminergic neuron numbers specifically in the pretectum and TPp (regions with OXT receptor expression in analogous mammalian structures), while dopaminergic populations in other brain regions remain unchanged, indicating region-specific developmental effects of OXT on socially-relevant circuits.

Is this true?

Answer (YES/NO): YES